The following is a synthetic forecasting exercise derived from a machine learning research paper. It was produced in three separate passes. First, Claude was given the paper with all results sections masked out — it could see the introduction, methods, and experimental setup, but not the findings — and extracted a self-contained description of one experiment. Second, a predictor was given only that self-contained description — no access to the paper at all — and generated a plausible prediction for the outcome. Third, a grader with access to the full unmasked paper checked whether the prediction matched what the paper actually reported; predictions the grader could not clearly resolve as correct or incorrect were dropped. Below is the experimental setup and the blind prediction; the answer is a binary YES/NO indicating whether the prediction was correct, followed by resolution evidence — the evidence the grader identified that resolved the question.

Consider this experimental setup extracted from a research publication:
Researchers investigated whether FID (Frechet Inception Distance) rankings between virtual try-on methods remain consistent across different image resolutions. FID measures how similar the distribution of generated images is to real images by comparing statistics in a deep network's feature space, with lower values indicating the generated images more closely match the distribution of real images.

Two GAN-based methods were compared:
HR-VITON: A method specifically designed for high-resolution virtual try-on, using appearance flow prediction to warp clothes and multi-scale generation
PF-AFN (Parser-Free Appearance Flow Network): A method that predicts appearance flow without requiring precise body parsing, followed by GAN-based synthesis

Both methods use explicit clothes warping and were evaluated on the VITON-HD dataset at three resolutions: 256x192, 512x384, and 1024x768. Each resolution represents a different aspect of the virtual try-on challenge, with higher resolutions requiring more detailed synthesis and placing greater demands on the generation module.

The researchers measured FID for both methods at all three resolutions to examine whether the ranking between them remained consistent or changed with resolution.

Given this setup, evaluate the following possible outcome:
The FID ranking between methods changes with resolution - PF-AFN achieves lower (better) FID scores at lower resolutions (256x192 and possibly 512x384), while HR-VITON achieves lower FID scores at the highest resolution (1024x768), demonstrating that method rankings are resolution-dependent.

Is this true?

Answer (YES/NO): NO